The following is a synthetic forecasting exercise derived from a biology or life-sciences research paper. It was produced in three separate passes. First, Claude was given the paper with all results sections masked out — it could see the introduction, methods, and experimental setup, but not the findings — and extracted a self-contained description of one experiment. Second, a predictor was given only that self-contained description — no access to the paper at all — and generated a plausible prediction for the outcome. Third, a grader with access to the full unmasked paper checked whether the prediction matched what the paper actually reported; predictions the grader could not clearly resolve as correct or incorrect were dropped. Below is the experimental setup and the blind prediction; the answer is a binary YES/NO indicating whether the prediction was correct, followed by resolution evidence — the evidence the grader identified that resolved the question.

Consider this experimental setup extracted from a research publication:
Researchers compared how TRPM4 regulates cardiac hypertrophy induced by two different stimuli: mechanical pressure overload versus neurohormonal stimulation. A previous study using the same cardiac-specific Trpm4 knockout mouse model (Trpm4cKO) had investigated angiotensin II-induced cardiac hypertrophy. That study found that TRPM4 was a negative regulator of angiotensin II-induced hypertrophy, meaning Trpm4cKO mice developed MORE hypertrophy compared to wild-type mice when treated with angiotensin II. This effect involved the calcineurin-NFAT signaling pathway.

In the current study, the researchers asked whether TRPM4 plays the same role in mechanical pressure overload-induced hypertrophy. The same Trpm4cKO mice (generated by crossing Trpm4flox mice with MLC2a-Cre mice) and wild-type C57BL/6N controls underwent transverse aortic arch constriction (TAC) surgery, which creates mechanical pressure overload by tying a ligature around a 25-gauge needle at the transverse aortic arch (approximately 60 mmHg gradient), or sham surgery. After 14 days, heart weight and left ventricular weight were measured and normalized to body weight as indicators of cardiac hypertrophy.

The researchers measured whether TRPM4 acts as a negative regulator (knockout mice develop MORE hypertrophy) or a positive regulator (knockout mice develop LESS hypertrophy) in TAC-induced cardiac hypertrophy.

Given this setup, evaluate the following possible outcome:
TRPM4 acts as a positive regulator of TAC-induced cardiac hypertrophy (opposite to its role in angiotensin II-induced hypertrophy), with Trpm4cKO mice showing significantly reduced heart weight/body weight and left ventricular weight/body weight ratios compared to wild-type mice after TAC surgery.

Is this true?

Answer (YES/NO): YES